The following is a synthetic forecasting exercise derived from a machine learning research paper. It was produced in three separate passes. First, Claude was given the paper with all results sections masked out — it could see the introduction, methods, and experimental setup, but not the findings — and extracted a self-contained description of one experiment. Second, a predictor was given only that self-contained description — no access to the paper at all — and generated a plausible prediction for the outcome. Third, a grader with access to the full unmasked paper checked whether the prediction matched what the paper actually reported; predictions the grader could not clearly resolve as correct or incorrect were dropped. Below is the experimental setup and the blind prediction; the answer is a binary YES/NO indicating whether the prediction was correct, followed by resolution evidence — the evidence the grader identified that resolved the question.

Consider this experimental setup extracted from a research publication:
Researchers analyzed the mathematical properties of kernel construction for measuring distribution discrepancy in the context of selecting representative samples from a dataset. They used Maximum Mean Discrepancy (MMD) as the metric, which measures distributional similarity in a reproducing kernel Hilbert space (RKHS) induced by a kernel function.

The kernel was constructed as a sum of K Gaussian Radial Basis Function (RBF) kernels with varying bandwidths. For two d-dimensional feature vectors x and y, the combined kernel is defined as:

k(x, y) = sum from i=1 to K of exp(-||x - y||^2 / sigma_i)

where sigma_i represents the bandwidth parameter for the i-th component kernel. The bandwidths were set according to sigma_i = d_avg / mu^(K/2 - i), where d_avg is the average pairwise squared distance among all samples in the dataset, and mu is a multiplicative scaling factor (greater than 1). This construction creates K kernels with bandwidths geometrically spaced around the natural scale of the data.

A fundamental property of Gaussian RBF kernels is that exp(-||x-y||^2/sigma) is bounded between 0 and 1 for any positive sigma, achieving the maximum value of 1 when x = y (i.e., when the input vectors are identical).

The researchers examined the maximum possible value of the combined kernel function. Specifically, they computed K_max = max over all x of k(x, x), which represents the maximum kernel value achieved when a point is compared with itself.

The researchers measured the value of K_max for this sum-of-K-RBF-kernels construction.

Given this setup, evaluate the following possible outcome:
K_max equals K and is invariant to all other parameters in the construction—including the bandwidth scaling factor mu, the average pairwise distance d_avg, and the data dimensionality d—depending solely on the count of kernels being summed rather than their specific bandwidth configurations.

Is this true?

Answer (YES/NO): YES